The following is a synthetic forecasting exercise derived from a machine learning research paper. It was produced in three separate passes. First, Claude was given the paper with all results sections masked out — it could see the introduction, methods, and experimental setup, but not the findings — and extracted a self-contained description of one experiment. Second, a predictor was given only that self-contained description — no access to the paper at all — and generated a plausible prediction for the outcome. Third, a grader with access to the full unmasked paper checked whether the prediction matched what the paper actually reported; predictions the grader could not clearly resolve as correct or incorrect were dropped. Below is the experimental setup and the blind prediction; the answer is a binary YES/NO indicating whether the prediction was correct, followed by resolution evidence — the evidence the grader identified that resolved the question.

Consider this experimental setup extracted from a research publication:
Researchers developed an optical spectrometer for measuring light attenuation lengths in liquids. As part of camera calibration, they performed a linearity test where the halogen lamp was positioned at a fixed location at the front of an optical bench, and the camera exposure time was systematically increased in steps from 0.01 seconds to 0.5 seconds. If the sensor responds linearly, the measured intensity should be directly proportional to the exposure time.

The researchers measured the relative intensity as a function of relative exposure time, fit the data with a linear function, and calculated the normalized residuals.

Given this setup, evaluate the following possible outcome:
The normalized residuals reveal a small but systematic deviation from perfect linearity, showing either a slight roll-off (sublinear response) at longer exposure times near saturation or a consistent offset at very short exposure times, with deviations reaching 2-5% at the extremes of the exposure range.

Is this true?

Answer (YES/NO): NO